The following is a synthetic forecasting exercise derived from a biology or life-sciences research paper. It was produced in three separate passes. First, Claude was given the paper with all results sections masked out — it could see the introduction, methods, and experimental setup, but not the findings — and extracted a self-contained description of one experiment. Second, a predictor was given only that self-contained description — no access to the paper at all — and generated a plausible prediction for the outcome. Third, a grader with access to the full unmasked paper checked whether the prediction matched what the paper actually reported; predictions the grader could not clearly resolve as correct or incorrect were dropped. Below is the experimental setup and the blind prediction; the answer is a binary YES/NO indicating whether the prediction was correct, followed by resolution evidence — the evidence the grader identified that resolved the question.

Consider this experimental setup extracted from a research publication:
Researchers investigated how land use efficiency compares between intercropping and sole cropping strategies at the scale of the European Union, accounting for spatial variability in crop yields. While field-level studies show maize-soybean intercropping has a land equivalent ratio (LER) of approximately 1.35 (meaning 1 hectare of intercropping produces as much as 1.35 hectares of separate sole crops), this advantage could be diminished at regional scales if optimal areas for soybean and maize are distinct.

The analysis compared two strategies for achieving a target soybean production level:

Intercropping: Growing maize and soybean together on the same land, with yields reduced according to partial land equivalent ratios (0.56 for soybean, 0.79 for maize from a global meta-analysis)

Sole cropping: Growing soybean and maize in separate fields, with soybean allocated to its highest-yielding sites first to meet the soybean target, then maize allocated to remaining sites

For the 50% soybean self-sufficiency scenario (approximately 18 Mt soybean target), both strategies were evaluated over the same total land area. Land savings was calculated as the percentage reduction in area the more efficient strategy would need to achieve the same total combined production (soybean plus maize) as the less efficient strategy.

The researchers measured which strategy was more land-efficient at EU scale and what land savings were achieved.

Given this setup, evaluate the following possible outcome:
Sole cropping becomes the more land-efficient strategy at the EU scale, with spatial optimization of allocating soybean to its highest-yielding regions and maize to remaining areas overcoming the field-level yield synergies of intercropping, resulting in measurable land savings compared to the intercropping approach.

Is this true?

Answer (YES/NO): NO